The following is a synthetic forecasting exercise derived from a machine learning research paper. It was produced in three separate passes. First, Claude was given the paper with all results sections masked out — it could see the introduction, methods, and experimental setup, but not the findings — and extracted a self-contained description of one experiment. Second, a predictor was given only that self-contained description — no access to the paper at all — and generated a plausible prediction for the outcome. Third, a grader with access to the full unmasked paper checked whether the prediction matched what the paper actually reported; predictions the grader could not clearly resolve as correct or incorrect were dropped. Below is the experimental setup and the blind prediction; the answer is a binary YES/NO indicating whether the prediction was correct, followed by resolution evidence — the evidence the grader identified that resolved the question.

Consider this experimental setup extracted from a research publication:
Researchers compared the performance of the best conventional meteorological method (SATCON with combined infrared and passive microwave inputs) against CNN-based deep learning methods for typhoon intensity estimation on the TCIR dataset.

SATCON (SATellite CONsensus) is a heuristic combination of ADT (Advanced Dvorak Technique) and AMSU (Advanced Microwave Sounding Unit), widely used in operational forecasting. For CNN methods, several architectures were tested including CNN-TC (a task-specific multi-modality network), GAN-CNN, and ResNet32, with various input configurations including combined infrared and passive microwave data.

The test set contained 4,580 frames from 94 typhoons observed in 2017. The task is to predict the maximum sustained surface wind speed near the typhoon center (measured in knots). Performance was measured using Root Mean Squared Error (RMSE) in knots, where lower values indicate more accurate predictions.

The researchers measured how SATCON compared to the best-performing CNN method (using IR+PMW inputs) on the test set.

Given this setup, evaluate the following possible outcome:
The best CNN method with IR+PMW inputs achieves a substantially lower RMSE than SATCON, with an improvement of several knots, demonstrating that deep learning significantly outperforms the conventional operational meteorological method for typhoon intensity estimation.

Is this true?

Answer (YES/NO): NO